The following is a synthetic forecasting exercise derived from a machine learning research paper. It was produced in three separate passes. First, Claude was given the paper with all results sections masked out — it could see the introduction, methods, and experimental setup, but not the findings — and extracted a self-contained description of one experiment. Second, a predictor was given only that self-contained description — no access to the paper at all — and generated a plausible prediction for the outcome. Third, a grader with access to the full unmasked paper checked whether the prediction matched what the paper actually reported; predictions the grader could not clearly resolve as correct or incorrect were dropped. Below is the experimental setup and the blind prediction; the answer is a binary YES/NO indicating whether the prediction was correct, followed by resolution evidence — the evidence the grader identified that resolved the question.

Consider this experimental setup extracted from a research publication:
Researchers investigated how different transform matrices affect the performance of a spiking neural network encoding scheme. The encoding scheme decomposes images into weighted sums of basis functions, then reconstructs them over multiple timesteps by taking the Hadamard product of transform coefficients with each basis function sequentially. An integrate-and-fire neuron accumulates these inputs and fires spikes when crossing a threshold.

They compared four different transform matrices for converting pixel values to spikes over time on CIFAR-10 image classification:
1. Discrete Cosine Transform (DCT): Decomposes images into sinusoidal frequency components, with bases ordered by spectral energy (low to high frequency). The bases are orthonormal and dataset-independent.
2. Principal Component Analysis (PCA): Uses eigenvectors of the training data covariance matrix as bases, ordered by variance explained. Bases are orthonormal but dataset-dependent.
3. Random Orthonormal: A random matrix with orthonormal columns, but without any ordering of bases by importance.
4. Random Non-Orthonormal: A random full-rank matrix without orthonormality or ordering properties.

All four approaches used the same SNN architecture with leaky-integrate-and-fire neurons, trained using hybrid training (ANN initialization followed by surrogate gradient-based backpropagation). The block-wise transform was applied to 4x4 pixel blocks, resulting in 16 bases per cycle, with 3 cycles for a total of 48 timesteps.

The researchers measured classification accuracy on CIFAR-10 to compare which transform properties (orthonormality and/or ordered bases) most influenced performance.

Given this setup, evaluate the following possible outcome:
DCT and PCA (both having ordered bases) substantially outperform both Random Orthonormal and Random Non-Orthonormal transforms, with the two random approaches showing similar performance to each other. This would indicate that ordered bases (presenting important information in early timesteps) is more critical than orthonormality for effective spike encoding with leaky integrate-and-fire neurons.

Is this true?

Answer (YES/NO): NO